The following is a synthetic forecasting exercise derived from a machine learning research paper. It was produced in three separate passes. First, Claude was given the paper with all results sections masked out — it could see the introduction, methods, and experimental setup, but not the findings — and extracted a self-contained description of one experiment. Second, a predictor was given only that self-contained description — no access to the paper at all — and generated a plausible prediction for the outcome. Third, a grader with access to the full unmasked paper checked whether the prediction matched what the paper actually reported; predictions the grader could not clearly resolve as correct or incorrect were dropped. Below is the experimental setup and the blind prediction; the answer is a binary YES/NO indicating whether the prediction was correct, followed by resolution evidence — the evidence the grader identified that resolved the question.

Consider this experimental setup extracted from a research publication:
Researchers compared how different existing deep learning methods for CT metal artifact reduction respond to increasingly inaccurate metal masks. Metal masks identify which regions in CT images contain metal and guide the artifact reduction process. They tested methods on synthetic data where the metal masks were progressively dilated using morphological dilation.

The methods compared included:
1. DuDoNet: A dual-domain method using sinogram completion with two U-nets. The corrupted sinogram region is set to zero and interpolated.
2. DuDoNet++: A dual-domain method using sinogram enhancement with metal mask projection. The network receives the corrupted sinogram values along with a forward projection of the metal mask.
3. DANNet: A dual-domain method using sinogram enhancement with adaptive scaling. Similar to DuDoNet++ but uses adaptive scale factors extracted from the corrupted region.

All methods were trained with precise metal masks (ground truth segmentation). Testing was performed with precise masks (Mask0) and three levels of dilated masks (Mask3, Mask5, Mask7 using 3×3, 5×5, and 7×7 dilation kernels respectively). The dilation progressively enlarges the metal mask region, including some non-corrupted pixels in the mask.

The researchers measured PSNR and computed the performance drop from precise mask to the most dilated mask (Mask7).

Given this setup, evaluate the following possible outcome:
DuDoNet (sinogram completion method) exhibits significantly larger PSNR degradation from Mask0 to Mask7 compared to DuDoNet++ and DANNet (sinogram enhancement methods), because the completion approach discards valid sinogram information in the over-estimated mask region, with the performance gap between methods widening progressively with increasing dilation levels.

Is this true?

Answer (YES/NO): NO